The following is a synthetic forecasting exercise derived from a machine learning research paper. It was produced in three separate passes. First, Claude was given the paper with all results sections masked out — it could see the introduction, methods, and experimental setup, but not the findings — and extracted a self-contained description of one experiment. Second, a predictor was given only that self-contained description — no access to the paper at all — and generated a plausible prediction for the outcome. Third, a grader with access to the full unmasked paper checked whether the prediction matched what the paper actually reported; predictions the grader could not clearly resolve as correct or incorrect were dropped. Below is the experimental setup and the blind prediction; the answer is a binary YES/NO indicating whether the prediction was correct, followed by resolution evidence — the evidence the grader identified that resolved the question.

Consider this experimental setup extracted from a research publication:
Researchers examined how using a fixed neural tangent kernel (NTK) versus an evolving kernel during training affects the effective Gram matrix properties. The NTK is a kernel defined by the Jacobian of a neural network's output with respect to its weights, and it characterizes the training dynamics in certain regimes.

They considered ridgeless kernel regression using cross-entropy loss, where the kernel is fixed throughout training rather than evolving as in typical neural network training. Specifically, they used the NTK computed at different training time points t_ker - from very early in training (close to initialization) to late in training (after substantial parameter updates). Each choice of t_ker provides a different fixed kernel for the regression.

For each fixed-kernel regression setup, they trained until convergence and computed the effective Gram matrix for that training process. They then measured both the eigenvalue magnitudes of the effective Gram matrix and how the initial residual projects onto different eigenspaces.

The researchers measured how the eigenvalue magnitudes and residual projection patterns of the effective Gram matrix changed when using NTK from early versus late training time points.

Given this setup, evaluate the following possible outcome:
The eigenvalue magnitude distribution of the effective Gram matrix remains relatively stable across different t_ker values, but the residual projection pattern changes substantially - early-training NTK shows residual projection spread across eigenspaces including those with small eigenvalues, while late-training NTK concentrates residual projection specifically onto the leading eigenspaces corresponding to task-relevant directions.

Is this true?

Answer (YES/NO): NO